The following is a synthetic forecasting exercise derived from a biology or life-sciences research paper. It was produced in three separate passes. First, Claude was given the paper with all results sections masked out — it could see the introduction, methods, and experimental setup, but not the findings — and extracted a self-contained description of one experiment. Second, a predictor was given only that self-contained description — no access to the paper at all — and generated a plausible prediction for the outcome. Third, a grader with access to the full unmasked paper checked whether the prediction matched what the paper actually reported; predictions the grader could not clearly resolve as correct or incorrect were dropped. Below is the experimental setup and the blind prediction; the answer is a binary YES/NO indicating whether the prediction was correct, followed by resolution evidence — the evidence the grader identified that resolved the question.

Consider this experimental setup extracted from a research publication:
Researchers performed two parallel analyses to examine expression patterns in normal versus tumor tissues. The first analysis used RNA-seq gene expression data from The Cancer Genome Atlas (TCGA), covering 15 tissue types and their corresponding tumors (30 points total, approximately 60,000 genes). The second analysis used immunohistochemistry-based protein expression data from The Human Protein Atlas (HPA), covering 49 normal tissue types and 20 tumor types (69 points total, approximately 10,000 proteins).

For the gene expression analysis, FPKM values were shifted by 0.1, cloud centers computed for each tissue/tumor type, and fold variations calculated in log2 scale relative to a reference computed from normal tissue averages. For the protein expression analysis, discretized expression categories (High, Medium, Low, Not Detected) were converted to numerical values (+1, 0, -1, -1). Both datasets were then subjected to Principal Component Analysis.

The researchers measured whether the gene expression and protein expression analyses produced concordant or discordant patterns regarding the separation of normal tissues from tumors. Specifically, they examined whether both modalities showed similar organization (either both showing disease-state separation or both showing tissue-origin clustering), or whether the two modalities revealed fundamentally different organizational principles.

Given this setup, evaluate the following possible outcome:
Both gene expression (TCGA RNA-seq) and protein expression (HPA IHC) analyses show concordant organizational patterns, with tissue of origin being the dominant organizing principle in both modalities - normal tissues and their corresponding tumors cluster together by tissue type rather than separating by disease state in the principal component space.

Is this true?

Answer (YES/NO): NO